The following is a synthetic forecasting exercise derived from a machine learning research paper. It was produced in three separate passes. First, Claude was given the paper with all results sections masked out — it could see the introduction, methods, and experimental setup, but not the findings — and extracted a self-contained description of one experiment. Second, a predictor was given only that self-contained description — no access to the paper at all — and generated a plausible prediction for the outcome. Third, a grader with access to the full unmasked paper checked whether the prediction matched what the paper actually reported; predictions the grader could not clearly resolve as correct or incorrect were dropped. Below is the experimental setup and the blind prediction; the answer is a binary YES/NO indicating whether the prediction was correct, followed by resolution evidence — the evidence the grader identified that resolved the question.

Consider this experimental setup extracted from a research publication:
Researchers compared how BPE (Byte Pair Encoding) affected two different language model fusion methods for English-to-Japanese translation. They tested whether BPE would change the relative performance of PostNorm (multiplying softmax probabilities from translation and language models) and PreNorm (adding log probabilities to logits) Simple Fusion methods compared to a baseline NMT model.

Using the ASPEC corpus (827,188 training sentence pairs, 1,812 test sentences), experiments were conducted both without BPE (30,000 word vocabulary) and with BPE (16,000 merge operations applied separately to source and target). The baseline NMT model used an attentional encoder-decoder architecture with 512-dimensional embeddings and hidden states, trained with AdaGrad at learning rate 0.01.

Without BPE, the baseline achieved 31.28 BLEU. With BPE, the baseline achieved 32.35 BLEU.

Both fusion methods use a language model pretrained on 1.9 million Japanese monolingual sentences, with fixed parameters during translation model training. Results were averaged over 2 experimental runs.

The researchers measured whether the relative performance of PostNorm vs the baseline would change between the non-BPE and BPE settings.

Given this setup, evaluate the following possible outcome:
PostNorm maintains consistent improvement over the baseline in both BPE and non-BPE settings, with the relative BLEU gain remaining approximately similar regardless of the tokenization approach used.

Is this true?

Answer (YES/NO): NO